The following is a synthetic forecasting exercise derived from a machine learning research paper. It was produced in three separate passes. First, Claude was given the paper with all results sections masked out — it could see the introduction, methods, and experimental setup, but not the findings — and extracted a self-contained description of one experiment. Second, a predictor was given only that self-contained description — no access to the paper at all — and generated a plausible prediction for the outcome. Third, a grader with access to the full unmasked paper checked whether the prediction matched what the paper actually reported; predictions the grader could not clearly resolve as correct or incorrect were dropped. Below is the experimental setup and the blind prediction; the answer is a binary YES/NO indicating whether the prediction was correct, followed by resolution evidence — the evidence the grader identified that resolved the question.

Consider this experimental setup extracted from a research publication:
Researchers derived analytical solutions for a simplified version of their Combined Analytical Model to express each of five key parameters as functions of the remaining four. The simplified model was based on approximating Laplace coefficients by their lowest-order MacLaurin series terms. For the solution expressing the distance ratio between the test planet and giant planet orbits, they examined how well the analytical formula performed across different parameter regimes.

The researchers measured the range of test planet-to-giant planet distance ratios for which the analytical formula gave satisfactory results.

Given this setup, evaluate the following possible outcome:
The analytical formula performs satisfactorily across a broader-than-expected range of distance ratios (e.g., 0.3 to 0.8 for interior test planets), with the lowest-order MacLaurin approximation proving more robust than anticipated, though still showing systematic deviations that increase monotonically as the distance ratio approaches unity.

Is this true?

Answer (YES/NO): NO